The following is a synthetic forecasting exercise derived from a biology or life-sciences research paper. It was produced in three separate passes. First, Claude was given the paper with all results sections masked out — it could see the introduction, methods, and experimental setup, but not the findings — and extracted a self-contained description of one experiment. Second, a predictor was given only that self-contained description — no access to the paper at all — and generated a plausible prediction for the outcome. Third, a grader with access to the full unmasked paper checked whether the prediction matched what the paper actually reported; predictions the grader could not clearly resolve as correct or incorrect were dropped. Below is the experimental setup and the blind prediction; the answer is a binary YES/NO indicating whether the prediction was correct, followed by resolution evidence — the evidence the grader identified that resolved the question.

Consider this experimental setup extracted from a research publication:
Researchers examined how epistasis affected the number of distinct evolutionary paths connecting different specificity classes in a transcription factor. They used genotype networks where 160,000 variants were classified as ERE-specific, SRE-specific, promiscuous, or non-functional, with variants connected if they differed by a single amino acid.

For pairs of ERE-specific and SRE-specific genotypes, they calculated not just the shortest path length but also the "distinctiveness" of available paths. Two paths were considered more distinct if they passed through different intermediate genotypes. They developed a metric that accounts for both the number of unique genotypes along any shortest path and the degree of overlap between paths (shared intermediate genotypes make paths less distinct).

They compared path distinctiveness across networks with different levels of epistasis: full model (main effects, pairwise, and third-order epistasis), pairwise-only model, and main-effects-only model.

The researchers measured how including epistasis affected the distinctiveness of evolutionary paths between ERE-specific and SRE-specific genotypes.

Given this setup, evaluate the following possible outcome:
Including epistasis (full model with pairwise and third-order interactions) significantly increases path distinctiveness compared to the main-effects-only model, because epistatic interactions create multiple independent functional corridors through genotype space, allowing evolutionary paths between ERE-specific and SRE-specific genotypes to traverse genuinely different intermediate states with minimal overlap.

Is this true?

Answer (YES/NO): YES